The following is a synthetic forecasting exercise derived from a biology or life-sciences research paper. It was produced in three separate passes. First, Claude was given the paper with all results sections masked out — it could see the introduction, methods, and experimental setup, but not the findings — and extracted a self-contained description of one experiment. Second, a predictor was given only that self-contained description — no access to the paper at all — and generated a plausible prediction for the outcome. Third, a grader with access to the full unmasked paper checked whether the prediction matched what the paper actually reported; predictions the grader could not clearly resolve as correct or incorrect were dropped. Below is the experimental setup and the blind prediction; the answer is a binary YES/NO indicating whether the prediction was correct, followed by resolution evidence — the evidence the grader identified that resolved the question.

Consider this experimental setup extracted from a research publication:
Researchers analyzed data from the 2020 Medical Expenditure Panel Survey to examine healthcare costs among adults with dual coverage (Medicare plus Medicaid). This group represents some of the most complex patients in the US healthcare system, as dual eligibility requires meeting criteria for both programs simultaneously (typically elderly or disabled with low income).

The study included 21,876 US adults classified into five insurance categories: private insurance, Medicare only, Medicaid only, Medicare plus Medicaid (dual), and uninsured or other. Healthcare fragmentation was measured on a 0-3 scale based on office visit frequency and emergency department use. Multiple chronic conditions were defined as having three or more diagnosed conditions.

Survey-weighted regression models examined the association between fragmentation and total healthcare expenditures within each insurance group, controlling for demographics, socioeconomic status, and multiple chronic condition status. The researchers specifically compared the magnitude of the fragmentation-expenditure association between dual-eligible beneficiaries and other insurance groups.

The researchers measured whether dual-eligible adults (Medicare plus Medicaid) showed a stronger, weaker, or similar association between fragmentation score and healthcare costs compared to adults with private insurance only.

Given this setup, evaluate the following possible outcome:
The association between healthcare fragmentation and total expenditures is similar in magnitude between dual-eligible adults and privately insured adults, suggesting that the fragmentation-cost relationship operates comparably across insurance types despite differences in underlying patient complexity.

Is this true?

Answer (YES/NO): NO